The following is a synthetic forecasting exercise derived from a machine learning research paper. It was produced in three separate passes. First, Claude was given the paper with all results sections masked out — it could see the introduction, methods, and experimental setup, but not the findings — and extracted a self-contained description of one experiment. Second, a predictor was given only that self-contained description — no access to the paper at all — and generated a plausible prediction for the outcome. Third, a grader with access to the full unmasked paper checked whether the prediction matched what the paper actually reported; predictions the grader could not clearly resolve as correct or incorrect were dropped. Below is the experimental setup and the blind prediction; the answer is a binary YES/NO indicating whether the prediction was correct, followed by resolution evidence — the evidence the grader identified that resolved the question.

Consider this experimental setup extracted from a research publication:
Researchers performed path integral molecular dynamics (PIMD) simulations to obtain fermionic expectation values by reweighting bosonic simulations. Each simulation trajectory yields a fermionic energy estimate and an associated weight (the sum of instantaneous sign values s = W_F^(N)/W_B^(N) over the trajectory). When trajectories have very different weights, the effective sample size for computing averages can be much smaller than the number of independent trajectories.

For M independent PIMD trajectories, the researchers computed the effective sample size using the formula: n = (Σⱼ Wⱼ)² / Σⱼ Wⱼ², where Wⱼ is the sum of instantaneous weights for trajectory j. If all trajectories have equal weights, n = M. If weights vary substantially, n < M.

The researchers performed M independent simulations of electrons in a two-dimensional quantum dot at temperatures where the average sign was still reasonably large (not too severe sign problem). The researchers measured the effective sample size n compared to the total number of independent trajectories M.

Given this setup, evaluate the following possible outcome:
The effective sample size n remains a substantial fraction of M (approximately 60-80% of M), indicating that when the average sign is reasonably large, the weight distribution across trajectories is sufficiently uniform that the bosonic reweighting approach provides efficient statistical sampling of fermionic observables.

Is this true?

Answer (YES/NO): NO